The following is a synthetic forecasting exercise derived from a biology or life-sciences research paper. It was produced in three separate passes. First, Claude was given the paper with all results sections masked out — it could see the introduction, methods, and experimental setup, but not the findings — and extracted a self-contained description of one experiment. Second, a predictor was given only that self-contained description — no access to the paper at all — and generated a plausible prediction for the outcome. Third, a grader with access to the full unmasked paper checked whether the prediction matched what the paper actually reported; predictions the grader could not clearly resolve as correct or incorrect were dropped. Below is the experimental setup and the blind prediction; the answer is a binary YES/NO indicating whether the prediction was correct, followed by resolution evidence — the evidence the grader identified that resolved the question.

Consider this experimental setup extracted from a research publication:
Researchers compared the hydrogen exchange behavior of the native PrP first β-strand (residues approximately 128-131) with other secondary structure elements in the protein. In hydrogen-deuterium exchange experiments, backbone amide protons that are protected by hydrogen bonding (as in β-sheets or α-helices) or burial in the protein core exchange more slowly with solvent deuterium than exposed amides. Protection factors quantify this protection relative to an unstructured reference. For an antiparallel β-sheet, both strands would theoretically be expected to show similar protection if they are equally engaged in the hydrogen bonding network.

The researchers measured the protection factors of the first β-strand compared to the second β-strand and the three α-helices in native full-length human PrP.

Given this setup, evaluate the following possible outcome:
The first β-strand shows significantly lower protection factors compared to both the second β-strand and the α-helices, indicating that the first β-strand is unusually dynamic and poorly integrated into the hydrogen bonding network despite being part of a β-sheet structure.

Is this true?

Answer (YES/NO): YES